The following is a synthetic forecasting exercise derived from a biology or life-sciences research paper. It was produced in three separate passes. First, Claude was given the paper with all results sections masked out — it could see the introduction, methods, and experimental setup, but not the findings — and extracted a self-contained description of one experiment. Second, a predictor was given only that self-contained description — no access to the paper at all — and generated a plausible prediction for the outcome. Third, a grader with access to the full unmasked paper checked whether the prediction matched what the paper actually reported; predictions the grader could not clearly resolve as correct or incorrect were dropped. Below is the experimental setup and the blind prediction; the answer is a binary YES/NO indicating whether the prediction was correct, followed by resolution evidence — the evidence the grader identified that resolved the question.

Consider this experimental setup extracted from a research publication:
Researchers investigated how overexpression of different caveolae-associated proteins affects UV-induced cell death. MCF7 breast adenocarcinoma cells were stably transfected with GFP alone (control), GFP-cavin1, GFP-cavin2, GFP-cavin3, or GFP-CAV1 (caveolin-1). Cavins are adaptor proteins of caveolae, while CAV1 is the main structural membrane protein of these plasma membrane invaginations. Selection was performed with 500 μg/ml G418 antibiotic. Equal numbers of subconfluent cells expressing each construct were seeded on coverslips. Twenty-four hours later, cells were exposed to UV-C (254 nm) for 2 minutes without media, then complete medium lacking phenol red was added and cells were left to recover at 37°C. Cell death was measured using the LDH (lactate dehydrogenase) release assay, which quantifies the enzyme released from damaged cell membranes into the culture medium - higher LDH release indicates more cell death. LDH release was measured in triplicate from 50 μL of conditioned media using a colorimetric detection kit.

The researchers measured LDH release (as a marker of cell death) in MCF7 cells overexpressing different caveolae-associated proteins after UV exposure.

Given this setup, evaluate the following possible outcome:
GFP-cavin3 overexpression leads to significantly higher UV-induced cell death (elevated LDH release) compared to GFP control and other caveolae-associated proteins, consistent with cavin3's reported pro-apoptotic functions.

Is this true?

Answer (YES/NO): YES